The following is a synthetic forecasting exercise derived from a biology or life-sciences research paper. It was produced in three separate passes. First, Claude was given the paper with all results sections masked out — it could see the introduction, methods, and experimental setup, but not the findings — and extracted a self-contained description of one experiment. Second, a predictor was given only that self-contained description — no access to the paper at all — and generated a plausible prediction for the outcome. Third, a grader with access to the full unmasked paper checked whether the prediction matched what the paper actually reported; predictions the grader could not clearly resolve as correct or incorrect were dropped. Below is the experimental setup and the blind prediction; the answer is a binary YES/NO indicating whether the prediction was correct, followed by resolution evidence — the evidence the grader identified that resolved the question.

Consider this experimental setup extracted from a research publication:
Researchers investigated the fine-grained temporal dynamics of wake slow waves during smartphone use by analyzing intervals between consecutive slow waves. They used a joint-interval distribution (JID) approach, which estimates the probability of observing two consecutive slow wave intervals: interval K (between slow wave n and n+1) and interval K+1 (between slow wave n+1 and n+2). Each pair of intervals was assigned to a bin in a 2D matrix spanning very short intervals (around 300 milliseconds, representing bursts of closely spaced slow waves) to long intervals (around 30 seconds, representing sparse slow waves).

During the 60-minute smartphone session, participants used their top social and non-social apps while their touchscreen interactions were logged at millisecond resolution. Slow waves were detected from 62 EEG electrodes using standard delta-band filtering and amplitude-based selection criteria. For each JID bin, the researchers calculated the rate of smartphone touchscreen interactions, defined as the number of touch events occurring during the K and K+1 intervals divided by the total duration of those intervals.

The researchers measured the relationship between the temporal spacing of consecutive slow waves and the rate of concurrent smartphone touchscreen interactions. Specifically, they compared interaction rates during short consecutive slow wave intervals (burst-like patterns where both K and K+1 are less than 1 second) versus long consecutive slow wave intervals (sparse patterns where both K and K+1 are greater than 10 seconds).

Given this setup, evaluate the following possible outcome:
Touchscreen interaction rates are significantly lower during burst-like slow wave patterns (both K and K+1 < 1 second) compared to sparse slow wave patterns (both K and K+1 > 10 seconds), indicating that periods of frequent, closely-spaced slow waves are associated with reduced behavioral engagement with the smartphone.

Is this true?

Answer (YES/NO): YES